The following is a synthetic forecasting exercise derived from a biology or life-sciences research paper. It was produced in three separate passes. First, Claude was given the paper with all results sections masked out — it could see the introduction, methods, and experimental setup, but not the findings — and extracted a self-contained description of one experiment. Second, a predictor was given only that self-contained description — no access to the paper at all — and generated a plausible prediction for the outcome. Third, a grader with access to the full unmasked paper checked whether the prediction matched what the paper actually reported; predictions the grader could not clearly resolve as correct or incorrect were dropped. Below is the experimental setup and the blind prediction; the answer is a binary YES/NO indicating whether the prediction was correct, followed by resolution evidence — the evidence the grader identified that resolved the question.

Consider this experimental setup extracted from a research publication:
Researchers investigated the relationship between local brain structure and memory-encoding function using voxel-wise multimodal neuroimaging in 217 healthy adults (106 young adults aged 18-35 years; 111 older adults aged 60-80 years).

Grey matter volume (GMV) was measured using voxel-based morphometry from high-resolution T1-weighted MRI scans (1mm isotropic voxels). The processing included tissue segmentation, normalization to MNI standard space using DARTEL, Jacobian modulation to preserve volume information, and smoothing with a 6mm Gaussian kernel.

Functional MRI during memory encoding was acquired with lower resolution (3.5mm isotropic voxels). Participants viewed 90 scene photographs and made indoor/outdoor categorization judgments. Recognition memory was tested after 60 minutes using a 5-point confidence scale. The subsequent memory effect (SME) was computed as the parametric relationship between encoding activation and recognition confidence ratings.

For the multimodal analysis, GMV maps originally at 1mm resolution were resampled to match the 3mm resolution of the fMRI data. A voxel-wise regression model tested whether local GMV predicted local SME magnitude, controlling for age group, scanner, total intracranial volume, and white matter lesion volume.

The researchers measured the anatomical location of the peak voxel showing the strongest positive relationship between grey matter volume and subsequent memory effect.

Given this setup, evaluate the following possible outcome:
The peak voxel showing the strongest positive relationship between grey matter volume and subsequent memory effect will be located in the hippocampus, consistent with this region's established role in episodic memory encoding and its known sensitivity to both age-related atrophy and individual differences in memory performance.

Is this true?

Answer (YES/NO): NO